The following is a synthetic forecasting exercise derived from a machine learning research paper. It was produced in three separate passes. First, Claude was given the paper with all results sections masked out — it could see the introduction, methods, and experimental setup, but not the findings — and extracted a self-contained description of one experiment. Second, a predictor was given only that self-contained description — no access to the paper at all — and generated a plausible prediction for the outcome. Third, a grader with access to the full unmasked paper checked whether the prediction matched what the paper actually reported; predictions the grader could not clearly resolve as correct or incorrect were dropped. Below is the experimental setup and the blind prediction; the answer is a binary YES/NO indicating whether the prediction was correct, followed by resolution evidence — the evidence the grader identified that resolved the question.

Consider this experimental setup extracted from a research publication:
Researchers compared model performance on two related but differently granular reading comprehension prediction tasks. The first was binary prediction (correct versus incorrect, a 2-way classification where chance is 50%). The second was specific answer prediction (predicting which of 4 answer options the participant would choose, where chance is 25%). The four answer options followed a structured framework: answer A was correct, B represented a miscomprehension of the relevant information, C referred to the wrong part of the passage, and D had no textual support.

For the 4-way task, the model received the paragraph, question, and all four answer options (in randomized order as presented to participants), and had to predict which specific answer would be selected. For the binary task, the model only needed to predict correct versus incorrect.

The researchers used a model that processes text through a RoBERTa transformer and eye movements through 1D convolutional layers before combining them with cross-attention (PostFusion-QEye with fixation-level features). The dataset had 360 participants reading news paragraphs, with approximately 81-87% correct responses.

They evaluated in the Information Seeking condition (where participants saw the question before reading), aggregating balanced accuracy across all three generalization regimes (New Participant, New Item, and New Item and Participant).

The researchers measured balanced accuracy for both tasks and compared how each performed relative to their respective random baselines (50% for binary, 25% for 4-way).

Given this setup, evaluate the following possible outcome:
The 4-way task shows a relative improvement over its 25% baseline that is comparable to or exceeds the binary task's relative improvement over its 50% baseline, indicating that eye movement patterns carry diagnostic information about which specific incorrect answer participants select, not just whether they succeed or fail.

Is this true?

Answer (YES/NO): NO